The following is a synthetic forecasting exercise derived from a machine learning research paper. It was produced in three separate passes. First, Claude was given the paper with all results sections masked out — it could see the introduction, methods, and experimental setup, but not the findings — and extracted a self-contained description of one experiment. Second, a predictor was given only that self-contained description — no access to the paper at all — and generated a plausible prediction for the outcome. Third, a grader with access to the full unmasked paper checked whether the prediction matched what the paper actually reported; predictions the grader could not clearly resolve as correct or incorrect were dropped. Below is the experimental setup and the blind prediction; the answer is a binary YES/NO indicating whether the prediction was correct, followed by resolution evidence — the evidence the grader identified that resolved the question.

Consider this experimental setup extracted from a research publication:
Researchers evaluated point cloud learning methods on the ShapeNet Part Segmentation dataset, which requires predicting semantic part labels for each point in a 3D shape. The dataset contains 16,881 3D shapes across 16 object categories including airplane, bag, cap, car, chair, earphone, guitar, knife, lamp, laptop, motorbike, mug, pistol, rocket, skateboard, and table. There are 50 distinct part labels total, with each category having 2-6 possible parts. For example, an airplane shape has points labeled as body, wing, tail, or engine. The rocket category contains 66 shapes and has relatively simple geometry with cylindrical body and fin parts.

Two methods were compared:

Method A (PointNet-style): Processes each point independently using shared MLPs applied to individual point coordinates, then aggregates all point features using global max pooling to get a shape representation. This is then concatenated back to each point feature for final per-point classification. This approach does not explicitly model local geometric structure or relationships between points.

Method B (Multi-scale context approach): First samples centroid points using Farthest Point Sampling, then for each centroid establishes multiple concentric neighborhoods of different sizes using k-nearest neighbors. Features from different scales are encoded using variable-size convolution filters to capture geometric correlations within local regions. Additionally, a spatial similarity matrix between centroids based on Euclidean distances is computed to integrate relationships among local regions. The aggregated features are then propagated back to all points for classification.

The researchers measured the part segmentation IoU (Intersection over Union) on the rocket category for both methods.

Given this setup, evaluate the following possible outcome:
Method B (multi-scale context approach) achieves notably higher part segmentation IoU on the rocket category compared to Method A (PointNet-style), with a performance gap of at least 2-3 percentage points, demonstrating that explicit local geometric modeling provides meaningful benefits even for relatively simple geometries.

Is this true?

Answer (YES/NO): NO